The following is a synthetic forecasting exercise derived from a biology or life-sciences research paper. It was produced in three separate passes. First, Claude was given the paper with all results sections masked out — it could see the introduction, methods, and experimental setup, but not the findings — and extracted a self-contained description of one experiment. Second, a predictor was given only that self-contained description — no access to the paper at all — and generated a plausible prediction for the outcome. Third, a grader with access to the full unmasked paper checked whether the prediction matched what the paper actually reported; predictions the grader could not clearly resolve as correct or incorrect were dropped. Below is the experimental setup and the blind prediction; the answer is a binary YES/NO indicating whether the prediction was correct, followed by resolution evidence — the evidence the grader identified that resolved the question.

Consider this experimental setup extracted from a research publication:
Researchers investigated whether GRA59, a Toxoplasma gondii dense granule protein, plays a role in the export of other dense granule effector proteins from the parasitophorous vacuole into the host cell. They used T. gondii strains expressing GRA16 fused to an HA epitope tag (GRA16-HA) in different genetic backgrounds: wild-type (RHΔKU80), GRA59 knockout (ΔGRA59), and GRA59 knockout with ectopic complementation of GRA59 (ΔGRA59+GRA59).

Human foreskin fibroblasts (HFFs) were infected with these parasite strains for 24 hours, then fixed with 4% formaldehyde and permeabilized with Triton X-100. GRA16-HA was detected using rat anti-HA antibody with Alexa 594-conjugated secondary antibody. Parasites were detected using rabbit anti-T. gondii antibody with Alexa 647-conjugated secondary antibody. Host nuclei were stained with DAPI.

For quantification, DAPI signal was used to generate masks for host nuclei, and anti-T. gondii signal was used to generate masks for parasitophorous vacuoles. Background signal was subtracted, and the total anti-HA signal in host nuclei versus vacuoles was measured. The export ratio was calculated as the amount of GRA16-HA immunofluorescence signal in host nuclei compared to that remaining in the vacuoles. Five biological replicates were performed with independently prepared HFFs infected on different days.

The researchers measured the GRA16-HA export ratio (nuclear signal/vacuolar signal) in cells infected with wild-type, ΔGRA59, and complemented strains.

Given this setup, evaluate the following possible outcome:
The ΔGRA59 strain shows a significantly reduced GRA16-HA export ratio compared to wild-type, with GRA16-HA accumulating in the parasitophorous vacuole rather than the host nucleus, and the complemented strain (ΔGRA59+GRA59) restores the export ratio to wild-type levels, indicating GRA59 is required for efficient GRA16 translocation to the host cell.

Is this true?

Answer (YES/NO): NO